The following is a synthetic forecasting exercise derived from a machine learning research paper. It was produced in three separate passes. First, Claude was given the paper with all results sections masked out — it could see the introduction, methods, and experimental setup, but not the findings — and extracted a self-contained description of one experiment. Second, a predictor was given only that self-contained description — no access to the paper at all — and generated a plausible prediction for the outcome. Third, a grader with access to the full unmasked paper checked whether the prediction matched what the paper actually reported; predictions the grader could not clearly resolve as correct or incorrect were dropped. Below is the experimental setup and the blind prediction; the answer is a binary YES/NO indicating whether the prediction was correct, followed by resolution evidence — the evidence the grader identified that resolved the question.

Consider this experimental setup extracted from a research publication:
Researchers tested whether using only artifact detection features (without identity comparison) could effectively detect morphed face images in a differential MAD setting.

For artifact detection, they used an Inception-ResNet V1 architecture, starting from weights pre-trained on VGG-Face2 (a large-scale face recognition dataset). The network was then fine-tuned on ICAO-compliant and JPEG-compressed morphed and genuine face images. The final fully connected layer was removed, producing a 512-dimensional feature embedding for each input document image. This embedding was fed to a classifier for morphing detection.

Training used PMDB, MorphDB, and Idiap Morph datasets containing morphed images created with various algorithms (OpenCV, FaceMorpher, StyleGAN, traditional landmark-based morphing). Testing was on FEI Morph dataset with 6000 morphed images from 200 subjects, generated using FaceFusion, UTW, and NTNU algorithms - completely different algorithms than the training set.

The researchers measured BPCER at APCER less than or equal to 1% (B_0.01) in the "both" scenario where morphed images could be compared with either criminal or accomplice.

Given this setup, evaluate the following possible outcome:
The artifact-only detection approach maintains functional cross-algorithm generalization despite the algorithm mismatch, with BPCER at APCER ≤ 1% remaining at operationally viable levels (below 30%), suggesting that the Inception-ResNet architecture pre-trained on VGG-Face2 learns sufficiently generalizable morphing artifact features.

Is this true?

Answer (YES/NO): NO